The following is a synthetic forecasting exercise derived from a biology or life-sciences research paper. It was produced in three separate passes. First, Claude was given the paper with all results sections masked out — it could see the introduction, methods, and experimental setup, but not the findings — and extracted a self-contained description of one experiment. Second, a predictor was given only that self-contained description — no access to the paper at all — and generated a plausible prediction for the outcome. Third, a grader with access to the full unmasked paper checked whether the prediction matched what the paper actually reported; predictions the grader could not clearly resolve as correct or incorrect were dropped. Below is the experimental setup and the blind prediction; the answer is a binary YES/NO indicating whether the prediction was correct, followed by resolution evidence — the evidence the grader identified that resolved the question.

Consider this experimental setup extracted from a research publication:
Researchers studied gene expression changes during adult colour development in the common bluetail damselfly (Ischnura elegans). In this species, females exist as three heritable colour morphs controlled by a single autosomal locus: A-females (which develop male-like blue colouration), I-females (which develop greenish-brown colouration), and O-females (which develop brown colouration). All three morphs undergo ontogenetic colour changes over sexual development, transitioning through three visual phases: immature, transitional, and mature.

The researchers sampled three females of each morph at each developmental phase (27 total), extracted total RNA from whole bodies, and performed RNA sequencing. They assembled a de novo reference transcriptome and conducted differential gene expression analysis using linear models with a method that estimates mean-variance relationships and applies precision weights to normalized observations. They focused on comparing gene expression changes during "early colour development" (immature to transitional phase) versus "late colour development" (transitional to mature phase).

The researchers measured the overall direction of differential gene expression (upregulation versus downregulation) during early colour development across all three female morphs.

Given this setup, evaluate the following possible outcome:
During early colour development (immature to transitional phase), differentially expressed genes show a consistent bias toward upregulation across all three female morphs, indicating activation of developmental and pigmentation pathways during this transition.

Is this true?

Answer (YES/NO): NO